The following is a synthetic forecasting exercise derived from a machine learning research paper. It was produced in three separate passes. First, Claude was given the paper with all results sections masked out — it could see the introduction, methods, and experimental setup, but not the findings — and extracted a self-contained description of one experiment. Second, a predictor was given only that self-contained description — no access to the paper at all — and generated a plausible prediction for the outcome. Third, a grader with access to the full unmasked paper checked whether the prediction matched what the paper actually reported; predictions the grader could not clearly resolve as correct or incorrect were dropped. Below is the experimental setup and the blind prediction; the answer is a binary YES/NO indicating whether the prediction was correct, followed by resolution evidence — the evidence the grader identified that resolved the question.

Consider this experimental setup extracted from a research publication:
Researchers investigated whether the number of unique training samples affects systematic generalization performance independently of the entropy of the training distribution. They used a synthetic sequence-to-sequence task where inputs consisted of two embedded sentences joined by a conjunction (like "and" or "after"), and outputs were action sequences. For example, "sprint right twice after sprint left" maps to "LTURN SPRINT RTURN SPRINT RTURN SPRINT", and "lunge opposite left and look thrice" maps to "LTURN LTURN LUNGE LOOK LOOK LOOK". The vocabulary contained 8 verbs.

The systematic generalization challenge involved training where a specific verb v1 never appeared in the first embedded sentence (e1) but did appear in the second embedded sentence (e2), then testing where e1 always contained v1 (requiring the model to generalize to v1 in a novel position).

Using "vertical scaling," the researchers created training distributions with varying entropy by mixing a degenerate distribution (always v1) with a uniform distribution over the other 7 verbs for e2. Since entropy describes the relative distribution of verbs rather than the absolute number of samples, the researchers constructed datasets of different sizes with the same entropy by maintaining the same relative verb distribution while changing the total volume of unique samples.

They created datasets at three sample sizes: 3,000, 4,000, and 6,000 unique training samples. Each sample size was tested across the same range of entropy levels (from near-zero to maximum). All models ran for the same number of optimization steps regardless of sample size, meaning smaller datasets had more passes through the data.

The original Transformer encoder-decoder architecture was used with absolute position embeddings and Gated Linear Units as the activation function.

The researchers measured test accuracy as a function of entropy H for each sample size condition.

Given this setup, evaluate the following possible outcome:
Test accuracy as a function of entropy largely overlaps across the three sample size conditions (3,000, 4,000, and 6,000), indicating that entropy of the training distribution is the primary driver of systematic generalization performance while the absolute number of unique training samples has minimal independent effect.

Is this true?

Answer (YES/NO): YES